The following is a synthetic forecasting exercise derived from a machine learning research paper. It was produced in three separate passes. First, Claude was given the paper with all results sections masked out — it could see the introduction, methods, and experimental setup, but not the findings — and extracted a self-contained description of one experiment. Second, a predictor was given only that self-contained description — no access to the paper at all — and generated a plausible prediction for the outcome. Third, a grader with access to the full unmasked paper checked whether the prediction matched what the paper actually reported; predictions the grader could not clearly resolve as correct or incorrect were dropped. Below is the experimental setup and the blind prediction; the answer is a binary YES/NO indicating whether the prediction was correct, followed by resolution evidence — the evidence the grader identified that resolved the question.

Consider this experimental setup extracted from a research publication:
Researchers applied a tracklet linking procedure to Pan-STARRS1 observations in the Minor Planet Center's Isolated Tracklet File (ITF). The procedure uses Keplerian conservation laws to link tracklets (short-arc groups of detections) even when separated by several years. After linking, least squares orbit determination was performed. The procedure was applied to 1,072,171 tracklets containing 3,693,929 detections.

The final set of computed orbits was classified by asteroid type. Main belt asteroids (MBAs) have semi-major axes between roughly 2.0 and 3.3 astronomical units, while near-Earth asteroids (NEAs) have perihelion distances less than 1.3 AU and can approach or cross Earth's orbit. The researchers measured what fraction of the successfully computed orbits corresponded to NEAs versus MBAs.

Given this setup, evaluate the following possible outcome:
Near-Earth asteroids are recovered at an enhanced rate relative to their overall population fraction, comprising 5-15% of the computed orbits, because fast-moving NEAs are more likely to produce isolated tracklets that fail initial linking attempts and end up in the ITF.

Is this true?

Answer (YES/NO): NO